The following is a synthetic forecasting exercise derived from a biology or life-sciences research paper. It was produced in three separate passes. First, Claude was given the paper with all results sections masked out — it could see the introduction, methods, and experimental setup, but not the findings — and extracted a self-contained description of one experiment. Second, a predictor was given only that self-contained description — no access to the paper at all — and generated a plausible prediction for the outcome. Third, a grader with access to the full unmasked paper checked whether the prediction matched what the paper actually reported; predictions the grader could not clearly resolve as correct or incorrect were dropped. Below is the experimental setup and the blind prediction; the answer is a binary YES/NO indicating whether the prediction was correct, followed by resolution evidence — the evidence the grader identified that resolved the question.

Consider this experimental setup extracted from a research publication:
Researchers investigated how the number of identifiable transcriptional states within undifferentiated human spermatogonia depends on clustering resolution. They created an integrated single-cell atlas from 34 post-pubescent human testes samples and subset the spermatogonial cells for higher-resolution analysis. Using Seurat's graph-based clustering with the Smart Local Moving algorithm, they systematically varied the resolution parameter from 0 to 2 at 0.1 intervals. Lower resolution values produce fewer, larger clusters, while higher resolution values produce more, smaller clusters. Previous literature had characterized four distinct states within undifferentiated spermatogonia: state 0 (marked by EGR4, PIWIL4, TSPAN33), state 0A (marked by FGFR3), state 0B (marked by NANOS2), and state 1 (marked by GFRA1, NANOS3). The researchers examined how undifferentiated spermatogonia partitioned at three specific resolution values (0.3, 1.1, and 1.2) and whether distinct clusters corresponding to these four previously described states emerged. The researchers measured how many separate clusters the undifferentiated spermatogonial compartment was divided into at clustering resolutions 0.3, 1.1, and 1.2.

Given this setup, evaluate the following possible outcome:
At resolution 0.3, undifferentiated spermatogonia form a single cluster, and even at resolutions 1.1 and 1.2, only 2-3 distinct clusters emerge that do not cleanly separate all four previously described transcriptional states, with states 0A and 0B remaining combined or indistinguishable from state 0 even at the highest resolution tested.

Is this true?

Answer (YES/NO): NO